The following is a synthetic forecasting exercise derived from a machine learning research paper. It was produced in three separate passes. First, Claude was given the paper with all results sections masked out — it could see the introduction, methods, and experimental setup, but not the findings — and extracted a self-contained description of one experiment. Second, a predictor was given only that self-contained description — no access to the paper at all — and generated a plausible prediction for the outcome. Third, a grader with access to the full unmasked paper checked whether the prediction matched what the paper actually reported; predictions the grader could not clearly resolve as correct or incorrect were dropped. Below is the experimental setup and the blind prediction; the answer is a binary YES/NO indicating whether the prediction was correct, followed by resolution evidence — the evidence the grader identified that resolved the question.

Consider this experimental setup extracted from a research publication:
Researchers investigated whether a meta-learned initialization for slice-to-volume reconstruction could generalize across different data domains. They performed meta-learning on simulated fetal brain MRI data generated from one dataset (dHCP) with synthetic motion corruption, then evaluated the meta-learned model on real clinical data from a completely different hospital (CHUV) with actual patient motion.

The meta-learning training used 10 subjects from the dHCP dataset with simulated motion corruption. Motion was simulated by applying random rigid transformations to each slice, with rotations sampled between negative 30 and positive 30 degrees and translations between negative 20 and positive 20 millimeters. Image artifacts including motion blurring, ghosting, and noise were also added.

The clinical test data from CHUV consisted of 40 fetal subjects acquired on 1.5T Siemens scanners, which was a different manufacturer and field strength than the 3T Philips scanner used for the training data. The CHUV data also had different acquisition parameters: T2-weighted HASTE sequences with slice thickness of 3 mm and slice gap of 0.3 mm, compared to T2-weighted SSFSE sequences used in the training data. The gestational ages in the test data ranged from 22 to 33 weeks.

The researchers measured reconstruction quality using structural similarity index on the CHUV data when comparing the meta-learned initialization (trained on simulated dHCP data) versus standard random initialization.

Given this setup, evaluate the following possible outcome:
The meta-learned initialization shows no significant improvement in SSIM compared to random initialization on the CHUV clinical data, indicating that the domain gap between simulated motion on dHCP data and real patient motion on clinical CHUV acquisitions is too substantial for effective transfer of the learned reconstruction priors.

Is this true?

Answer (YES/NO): NO